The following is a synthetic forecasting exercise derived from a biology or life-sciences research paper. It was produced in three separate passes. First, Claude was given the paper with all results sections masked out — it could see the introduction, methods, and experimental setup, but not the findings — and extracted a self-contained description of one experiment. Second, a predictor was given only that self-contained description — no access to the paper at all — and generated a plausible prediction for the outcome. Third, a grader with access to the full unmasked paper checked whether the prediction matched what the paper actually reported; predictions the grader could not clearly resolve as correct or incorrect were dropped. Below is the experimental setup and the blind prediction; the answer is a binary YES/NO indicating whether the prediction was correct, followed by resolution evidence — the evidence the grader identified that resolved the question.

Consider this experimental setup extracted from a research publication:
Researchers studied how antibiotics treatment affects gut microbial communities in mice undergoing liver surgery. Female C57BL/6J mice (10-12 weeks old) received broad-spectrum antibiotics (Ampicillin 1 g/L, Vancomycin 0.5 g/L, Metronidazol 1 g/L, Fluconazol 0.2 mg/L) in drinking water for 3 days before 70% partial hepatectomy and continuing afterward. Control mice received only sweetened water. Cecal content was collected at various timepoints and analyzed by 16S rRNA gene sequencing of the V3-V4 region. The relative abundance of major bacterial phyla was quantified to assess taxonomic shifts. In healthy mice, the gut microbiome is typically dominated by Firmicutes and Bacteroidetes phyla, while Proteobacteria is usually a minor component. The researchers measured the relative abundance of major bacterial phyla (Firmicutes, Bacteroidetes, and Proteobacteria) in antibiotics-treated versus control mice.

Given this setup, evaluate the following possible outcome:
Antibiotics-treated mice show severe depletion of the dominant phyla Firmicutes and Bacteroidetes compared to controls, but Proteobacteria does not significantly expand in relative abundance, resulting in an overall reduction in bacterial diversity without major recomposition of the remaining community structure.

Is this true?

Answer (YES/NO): NO